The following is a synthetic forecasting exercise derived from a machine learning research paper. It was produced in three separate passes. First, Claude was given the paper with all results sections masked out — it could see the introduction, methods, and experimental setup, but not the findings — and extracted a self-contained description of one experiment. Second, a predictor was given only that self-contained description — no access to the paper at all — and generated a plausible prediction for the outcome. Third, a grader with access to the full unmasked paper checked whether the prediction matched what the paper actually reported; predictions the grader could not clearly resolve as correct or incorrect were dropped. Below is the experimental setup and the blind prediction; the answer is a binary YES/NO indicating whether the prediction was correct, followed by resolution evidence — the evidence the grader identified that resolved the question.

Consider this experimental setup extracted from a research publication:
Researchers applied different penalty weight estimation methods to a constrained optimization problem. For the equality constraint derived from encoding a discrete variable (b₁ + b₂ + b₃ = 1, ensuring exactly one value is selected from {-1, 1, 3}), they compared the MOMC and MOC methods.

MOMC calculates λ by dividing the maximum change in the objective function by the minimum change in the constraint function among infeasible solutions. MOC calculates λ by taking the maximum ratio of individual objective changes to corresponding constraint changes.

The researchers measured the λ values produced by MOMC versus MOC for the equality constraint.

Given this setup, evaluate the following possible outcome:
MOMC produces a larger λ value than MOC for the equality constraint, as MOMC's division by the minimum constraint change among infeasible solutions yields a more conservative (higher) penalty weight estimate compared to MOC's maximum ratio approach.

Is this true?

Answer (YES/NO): YES